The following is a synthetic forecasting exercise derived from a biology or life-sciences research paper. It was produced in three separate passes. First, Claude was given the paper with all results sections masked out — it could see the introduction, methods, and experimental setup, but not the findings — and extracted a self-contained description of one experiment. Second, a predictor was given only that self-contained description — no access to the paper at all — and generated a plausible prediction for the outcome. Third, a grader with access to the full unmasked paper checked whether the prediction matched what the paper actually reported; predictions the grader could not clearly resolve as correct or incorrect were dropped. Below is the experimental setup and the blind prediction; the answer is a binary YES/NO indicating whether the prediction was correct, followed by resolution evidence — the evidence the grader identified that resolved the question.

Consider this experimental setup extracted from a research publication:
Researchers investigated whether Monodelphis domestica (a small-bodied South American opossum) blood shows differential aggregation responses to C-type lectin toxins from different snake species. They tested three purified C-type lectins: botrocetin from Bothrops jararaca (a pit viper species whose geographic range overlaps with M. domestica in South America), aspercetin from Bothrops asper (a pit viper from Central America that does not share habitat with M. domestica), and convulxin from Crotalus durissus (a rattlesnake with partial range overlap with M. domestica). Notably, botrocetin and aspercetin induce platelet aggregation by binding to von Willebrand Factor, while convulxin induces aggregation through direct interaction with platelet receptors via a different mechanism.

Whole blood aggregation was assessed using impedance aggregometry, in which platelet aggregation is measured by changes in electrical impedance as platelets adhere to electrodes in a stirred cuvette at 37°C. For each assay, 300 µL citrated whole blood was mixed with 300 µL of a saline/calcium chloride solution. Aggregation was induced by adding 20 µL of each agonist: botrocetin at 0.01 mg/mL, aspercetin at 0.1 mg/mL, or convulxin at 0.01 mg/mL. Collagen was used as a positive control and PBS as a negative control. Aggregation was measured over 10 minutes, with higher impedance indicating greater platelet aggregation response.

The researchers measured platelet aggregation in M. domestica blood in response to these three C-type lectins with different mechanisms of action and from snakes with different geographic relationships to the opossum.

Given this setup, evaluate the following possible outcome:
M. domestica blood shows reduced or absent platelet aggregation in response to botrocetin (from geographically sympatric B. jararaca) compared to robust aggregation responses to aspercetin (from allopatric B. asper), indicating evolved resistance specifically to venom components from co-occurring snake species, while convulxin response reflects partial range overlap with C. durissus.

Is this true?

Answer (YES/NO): NO